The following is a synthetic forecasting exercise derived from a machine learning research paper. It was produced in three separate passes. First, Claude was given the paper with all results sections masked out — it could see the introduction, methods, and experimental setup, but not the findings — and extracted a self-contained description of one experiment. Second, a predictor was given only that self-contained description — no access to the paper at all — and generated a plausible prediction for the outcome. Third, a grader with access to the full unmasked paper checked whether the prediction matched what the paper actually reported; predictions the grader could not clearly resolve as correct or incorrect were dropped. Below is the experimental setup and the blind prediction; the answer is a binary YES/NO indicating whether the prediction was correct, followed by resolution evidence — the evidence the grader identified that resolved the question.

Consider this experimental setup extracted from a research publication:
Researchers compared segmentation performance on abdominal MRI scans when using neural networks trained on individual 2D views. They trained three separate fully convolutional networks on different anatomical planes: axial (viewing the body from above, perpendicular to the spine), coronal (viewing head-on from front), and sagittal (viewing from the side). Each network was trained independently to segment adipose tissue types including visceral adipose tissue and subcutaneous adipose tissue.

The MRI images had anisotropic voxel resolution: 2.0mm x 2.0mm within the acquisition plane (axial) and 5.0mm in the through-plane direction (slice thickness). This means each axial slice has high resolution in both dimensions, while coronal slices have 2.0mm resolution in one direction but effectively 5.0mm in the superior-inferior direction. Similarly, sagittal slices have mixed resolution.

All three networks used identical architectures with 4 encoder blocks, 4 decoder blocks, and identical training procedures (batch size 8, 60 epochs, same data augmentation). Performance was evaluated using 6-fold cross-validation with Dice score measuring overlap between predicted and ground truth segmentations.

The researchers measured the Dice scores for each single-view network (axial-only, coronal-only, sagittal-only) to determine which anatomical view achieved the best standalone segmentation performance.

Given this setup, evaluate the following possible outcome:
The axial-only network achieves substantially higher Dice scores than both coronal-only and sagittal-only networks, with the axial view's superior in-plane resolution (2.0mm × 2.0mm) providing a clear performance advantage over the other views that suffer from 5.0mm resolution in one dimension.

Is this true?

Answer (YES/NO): NO